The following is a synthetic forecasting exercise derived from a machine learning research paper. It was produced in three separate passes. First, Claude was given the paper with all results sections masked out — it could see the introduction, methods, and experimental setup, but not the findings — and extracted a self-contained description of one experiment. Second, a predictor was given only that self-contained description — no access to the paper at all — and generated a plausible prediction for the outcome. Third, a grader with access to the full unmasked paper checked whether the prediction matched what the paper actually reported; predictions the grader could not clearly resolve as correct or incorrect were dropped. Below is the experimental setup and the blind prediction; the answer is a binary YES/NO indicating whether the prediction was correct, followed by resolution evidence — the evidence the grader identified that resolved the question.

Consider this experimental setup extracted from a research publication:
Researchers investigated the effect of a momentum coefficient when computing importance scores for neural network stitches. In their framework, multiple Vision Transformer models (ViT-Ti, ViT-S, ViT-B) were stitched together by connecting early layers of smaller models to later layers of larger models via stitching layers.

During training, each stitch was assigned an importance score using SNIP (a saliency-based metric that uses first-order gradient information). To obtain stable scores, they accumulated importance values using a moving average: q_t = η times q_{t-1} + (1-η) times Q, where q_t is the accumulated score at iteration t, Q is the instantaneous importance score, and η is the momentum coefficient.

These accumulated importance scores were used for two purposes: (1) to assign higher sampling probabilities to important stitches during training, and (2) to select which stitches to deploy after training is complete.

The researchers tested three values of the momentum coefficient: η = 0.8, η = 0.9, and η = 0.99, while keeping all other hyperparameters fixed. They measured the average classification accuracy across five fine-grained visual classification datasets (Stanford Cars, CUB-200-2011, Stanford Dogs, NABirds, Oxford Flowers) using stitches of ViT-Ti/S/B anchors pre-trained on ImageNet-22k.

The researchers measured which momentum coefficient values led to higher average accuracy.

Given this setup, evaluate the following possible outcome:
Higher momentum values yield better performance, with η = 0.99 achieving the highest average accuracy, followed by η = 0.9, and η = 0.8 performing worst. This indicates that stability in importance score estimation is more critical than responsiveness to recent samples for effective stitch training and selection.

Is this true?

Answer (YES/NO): NO